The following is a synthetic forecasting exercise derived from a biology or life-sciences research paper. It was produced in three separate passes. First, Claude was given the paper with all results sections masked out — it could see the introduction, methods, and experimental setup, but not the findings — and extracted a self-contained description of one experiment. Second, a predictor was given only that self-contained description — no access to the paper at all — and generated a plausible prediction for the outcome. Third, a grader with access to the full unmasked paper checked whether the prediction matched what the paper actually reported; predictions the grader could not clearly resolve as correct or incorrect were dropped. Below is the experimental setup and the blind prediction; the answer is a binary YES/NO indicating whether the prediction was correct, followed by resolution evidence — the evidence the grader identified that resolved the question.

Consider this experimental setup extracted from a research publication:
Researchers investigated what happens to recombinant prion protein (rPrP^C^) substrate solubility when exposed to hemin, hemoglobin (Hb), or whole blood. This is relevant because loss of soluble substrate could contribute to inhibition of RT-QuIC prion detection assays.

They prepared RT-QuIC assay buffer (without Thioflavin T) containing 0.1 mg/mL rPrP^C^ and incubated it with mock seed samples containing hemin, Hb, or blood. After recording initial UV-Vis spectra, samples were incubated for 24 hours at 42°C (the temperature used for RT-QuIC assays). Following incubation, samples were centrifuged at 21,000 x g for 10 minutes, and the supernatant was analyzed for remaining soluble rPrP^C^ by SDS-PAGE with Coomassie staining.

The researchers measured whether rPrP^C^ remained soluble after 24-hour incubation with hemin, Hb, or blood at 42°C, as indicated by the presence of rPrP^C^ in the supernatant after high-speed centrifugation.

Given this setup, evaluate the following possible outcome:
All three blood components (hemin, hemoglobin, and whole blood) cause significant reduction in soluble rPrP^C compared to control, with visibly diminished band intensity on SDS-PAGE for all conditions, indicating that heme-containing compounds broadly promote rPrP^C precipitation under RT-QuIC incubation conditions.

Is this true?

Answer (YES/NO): NO